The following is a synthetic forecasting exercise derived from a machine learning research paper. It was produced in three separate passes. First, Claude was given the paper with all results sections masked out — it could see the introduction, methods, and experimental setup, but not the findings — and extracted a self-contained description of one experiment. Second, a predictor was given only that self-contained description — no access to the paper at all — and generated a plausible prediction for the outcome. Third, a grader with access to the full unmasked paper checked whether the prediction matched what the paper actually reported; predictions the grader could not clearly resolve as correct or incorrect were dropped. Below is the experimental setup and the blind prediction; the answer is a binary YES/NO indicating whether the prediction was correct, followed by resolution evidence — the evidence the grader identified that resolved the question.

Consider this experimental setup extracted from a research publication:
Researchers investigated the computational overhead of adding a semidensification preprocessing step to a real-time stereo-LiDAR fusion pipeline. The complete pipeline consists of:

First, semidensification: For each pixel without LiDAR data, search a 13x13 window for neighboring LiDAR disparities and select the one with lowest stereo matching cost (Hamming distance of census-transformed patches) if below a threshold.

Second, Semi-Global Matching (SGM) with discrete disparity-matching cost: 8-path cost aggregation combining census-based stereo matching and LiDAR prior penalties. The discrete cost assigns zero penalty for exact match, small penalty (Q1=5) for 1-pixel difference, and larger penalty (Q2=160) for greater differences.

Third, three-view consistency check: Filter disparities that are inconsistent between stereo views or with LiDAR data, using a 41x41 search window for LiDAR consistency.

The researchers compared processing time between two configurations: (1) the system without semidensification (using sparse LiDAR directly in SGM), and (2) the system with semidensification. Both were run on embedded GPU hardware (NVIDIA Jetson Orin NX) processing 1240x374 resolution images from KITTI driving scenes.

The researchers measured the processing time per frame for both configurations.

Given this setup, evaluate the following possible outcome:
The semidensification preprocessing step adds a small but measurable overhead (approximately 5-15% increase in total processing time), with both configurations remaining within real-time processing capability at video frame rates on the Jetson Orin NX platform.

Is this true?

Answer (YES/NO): NO